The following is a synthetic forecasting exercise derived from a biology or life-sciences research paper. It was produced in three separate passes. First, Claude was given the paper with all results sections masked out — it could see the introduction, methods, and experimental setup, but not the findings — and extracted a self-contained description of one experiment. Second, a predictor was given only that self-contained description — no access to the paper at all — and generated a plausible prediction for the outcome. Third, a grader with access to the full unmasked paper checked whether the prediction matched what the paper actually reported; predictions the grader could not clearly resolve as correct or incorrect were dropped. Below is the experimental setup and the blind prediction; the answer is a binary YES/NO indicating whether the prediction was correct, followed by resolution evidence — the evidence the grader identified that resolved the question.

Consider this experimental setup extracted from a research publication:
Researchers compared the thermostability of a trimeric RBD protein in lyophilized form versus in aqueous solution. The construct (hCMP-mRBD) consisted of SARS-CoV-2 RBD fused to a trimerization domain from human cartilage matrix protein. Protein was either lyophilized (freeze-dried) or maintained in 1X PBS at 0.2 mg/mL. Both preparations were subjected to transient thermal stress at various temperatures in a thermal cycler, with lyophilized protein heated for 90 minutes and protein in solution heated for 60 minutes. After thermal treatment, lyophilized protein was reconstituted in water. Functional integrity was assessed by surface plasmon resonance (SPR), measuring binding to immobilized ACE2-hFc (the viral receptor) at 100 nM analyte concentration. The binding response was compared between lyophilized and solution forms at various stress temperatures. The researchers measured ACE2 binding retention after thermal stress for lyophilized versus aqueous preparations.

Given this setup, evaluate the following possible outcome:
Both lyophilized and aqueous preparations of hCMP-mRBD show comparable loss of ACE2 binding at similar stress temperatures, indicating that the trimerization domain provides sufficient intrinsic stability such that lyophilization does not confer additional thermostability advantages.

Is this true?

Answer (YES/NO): NO